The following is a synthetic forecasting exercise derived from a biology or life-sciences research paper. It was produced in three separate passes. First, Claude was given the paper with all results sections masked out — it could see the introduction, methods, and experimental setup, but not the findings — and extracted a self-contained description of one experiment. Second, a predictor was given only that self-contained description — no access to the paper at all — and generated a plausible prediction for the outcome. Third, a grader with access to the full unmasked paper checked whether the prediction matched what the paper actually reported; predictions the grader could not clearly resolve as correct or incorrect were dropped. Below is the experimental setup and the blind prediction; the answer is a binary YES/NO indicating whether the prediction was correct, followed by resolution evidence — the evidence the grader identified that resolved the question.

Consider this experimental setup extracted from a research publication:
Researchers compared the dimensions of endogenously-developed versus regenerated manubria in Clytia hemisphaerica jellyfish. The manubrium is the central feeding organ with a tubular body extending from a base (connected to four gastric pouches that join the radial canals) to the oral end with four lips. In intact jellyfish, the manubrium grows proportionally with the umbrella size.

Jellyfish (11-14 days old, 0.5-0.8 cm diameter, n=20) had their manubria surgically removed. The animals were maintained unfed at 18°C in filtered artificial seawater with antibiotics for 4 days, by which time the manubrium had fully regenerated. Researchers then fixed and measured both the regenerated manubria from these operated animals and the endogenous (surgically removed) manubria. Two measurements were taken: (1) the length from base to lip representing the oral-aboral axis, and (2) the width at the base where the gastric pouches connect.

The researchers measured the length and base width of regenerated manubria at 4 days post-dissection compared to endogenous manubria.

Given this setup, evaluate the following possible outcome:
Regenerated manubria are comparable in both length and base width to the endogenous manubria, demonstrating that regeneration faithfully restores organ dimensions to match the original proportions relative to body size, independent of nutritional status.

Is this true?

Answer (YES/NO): NO